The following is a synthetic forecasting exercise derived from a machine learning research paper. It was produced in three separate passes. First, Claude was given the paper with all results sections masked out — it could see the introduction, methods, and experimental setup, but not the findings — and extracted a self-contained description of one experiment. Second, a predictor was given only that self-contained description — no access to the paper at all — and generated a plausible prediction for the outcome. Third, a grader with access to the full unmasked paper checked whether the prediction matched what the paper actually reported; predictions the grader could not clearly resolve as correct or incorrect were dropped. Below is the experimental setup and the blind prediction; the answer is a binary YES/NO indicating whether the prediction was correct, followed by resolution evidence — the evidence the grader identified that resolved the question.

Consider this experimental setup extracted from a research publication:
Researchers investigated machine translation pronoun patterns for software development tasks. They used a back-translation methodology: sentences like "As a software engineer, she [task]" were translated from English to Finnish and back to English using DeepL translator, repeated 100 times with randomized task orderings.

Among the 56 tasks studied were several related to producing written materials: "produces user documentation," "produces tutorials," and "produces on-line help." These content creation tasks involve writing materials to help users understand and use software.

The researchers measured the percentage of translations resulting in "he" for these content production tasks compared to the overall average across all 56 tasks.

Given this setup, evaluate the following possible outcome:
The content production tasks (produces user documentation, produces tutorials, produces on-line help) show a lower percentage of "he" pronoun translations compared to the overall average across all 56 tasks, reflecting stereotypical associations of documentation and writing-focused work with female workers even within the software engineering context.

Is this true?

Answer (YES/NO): NO